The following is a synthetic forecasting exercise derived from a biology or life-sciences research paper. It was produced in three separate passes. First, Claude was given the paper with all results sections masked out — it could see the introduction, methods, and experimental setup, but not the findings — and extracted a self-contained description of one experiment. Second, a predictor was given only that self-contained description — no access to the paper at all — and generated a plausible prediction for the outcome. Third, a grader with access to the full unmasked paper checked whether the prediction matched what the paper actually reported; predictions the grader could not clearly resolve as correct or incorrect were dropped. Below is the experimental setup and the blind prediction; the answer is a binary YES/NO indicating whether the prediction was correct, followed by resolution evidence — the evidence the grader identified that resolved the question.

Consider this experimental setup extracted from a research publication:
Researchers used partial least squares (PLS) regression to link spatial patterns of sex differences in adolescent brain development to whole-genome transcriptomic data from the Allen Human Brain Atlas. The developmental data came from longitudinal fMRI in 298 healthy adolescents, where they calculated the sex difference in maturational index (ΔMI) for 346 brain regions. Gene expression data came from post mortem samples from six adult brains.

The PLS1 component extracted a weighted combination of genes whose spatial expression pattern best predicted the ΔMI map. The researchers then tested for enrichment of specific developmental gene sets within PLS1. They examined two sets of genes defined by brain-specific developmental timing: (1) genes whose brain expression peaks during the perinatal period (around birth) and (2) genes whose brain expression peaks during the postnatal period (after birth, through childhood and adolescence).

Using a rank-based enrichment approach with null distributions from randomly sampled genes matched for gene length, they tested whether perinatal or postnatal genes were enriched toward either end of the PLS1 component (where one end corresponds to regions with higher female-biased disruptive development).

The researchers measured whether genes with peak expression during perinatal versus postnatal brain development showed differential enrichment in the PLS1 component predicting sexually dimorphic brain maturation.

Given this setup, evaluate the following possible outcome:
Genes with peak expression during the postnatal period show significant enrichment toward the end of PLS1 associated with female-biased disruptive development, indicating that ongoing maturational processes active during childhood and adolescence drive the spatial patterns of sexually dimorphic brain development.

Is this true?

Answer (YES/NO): NO